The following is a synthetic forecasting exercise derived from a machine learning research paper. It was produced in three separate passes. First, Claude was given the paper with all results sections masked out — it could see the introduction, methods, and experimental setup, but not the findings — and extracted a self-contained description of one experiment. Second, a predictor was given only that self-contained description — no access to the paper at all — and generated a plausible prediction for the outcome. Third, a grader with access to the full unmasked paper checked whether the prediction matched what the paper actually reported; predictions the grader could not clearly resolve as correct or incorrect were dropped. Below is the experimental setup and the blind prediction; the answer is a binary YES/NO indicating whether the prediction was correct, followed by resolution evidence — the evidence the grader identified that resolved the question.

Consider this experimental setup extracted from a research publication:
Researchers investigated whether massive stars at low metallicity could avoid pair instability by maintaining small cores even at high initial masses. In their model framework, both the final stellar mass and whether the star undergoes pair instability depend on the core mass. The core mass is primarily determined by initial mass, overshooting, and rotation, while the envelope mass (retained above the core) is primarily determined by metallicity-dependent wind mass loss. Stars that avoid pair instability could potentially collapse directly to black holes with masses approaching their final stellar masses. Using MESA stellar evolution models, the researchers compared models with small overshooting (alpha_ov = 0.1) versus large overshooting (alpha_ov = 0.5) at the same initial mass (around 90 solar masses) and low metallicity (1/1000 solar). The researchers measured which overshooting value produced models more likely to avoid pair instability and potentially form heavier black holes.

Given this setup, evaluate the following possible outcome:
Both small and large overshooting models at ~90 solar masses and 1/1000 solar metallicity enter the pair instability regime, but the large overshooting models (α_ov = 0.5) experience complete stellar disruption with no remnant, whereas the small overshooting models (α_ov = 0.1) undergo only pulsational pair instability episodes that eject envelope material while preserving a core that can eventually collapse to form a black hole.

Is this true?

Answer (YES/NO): NO